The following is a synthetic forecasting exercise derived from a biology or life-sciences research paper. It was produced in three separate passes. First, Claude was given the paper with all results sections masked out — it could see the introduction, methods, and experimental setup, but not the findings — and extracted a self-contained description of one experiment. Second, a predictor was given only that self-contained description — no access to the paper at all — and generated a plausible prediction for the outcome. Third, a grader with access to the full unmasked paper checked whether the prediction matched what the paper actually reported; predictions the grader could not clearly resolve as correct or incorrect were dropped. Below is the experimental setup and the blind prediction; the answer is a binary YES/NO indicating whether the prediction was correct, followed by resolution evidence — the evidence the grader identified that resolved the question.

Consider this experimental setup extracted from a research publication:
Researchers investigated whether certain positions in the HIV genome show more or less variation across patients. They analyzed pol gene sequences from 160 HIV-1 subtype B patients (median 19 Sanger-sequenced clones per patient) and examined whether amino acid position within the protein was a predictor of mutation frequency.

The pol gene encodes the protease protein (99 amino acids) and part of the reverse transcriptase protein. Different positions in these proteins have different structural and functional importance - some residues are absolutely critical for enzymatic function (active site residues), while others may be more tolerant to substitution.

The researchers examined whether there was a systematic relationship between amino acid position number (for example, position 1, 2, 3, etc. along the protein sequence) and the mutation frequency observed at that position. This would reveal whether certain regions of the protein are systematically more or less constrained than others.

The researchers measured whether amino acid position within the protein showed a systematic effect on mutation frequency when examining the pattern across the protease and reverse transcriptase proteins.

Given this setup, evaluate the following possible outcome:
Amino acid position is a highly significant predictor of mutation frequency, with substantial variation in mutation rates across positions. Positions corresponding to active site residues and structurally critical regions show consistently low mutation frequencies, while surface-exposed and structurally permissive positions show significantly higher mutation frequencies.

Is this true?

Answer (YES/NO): NO